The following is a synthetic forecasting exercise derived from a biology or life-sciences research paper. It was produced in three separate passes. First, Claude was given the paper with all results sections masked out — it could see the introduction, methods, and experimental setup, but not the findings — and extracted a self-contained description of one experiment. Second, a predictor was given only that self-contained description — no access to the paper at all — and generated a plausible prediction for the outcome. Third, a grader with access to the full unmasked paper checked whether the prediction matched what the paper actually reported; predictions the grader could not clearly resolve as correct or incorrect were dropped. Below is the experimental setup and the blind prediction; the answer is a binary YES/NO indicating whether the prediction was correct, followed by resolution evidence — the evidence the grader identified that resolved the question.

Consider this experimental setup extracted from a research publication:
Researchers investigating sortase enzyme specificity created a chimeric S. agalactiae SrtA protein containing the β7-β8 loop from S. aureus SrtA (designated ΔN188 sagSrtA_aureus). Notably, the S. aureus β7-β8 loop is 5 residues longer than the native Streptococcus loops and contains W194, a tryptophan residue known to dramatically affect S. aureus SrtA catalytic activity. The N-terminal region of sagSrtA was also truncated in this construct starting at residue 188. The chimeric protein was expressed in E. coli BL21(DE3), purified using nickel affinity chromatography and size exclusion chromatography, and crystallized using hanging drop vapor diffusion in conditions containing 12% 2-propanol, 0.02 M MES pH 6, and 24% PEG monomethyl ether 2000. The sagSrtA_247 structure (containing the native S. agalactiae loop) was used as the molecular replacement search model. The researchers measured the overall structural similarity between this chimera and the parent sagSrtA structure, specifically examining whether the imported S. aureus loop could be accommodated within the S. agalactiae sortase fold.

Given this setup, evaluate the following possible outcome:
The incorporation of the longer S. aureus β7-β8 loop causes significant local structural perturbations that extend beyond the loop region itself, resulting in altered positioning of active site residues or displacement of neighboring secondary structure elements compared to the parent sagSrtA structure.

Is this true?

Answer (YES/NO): NO